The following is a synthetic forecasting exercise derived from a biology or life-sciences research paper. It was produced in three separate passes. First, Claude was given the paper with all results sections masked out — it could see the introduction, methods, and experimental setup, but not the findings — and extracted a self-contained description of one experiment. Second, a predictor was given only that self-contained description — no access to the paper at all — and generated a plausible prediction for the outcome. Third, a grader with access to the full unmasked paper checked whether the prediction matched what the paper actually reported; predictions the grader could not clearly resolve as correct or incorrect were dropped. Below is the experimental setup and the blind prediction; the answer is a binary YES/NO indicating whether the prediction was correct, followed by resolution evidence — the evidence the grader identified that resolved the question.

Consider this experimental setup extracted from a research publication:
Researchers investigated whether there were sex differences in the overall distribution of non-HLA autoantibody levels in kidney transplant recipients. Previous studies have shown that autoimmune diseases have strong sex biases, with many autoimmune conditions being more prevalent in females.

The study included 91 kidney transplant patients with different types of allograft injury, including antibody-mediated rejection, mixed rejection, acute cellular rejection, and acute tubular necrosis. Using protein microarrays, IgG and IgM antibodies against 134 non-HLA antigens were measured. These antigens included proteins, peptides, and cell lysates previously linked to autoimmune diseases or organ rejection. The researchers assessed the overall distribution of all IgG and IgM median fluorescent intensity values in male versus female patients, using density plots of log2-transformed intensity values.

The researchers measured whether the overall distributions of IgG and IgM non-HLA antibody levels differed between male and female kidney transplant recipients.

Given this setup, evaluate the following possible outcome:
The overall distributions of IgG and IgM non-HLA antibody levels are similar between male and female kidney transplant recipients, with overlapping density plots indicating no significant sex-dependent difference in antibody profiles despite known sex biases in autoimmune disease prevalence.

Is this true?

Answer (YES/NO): NO